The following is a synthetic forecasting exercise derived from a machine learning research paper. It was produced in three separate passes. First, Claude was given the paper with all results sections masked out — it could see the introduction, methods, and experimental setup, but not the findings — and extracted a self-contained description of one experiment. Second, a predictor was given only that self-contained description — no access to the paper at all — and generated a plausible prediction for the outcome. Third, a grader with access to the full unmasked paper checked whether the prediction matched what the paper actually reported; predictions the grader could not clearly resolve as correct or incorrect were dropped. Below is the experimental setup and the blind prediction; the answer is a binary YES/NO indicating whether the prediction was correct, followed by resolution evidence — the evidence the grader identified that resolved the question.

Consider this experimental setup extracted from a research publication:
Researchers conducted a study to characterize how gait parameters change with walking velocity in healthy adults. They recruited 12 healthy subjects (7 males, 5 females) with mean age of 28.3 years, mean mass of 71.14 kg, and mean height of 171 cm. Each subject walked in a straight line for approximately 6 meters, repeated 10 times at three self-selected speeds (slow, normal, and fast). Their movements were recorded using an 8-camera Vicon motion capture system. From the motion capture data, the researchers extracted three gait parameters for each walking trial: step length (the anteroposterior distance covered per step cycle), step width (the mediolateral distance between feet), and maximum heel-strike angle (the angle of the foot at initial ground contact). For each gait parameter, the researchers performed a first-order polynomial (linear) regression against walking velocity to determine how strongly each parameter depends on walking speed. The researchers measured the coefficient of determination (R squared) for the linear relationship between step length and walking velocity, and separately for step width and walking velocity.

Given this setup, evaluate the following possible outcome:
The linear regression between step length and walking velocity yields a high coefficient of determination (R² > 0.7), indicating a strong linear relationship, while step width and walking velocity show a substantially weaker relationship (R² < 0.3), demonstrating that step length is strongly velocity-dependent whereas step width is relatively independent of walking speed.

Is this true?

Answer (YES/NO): YES